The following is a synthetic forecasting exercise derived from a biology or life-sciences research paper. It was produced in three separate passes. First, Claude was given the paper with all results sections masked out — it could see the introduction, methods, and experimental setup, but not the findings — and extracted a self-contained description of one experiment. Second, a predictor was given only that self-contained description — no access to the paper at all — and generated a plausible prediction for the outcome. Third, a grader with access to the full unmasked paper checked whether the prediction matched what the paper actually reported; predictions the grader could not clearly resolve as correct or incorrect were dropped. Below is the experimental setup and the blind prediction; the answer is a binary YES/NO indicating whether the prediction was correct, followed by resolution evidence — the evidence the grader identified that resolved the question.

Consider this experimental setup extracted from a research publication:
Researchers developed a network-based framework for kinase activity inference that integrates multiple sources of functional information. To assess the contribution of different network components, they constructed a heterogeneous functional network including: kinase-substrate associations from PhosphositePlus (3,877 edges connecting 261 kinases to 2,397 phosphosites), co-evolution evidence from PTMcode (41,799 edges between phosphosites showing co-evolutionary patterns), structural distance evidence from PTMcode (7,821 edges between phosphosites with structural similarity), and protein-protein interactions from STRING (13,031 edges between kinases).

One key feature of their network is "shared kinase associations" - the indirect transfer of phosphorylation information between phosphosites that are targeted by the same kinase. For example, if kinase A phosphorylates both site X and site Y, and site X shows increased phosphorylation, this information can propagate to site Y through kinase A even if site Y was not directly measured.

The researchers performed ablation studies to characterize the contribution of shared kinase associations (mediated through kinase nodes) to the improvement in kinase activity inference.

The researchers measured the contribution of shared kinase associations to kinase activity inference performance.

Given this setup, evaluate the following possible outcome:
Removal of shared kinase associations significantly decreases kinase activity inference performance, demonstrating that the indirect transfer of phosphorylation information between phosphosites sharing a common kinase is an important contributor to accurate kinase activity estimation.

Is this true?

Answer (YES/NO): YES